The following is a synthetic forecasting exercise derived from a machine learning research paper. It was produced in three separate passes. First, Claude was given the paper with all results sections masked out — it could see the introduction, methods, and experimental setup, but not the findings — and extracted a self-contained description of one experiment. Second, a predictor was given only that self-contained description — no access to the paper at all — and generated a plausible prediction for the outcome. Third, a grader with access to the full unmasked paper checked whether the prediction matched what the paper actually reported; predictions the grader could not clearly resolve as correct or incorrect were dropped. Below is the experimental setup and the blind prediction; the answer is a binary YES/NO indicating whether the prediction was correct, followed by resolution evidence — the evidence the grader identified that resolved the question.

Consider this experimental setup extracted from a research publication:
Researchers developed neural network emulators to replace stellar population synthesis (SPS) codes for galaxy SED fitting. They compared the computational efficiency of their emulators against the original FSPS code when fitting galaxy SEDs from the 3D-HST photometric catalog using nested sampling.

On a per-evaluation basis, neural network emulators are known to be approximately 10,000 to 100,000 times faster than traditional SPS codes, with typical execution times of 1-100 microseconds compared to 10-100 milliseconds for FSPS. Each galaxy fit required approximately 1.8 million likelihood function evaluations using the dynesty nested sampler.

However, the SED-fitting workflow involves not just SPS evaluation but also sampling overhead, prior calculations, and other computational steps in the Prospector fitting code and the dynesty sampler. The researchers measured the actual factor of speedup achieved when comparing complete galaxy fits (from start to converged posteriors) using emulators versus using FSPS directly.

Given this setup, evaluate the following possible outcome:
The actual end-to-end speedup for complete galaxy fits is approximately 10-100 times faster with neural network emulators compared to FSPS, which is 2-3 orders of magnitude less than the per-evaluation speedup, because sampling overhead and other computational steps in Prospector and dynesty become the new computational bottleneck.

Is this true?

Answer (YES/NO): YES